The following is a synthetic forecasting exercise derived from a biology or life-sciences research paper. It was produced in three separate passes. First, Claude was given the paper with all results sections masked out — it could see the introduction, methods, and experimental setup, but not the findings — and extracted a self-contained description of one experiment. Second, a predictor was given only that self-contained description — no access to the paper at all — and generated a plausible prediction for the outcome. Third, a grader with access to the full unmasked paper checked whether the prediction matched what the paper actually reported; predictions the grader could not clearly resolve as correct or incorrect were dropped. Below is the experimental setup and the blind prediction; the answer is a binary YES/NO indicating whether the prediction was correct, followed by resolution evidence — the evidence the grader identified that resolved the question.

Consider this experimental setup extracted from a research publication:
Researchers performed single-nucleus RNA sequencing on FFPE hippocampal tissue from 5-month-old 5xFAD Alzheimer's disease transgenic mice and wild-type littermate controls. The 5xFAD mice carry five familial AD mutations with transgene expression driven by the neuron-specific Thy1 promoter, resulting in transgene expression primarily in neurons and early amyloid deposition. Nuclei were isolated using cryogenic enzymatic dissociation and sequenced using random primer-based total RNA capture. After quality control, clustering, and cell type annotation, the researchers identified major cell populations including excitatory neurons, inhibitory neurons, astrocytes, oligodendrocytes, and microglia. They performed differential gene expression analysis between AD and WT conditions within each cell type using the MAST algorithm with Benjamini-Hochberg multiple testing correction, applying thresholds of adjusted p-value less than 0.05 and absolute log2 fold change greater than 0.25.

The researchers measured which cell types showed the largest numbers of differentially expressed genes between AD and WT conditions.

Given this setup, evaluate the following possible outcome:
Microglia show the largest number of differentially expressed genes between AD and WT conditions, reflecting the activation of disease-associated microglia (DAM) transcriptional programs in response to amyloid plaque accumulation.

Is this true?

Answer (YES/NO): NO